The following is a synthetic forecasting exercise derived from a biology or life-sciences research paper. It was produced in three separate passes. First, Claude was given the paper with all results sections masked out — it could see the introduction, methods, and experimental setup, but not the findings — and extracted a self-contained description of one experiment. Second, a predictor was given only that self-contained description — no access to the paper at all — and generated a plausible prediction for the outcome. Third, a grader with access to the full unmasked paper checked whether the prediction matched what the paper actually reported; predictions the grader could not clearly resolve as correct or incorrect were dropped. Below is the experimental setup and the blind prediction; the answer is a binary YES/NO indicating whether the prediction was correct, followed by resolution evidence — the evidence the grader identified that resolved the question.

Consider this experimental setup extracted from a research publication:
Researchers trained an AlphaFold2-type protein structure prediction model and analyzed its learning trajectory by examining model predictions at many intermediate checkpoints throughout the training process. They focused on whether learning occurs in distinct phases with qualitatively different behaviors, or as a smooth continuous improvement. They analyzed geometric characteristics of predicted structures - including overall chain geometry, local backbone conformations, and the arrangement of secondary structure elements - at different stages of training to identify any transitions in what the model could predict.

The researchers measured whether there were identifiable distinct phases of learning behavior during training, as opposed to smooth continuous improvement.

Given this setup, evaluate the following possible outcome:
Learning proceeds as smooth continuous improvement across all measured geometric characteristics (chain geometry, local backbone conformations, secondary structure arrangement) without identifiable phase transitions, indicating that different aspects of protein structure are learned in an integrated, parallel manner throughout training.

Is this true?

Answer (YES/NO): NO